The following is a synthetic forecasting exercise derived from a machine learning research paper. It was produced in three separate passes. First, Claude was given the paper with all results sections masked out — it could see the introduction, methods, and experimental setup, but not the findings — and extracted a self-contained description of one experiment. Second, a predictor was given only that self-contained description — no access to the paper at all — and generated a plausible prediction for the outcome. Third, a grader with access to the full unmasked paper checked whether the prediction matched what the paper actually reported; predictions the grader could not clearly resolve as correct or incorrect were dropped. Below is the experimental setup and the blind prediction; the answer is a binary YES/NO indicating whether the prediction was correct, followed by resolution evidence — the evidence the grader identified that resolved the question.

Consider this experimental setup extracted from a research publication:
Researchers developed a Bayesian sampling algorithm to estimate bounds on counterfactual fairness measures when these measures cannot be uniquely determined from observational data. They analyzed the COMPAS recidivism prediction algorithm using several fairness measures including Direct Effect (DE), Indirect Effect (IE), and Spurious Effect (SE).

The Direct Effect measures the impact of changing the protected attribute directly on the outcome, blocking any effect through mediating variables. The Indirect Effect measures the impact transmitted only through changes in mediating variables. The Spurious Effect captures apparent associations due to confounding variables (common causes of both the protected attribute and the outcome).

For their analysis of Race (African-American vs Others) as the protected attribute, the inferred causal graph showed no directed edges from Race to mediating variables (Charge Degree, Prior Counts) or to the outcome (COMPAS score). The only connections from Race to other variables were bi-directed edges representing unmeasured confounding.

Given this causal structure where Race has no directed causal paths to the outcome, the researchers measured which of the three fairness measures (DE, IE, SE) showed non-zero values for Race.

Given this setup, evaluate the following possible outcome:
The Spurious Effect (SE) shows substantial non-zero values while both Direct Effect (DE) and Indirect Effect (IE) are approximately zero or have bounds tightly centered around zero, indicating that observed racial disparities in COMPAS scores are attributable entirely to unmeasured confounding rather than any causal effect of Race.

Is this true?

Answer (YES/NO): YES